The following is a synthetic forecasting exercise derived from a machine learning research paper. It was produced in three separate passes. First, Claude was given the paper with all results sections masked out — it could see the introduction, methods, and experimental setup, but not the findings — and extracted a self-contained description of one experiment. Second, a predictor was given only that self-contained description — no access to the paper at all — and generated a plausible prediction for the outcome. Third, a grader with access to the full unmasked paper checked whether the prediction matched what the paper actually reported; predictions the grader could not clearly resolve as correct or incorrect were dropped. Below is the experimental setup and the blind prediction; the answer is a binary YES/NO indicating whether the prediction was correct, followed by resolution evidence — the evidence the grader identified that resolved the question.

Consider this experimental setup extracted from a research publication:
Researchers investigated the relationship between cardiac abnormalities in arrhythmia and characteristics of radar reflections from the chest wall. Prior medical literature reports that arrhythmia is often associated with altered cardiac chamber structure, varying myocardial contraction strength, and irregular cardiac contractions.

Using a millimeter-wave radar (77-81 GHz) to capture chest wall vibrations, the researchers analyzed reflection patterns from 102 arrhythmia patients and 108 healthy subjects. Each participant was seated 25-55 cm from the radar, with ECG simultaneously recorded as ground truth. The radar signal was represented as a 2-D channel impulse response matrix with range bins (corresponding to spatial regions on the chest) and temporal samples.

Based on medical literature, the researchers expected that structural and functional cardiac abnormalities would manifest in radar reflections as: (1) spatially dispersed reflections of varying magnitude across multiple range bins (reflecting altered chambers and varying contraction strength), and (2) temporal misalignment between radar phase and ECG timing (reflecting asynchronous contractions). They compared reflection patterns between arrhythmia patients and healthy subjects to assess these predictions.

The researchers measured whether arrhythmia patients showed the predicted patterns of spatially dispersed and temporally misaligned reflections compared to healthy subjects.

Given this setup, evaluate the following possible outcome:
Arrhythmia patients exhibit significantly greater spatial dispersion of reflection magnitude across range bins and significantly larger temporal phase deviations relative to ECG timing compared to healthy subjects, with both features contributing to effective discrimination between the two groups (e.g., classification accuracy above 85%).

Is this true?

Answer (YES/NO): YES